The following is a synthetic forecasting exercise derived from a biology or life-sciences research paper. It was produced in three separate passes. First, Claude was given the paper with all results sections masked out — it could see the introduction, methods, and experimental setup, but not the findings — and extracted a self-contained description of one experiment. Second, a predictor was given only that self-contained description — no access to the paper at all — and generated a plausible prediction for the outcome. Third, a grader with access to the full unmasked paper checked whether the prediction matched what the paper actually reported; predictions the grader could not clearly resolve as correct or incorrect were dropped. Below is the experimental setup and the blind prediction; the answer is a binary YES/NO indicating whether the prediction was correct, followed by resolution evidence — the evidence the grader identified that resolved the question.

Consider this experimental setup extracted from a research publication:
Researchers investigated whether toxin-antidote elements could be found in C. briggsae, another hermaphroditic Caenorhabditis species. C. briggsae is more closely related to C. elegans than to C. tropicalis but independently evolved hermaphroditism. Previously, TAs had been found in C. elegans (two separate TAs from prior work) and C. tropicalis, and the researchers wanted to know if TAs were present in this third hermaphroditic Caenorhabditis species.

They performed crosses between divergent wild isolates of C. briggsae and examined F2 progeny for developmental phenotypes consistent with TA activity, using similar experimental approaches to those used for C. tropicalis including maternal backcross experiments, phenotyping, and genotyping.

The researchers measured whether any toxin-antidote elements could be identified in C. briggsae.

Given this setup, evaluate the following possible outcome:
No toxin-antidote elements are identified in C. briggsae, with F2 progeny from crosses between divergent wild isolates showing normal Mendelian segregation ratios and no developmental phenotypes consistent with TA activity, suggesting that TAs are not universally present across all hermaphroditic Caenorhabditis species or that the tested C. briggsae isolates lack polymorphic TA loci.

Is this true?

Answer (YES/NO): NO